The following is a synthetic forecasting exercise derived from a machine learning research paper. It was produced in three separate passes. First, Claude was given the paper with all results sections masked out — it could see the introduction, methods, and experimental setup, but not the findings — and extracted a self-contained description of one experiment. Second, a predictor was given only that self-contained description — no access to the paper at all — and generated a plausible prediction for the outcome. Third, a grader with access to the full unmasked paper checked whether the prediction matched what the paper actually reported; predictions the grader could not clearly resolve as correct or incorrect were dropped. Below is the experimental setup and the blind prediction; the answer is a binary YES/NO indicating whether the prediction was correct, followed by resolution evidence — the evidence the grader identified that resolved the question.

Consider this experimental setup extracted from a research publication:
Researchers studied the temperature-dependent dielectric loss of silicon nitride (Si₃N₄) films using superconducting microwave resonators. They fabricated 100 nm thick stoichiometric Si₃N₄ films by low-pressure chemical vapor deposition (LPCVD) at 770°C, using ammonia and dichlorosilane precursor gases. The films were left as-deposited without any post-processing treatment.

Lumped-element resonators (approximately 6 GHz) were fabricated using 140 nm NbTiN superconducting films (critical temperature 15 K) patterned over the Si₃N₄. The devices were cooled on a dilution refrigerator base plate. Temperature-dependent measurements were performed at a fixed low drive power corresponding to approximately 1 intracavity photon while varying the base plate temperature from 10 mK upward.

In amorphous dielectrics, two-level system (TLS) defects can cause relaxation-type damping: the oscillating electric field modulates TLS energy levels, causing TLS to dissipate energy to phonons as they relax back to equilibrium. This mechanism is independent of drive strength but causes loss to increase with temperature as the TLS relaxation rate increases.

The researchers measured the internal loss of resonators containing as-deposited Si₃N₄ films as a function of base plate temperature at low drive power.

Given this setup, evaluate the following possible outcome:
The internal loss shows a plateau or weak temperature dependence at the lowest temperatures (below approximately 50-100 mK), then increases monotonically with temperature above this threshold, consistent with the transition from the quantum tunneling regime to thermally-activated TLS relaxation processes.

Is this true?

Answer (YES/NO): NO